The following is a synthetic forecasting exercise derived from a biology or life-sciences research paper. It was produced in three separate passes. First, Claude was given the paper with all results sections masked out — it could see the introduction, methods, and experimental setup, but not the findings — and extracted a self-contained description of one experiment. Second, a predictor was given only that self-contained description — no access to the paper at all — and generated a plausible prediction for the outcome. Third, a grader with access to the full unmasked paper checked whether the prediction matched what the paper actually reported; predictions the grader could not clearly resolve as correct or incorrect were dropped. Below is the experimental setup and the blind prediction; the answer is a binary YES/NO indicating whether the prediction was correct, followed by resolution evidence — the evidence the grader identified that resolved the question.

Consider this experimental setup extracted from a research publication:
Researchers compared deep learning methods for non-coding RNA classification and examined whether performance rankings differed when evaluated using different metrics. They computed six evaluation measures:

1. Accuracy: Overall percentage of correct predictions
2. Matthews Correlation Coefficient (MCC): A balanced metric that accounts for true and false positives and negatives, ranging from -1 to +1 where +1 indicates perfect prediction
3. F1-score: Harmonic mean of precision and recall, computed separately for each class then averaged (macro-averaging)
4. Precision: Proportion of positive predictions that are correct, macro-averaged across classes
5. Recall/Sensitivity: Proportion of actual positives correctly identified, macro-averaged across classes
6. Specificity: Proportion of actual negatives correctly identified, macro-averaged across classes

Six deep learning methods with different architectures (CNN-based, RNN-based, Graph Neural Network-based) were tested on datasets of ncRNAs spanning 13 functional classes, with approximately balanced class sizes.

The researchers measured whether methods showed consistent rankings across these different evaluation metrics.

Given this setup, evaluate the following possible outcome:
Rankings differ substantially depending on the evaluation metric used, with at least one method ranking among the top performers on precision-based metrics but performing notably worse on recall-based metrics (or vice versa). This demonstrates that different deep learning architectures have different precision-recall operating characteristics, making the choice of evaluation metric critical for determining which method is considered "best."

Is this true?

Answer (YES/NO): NO